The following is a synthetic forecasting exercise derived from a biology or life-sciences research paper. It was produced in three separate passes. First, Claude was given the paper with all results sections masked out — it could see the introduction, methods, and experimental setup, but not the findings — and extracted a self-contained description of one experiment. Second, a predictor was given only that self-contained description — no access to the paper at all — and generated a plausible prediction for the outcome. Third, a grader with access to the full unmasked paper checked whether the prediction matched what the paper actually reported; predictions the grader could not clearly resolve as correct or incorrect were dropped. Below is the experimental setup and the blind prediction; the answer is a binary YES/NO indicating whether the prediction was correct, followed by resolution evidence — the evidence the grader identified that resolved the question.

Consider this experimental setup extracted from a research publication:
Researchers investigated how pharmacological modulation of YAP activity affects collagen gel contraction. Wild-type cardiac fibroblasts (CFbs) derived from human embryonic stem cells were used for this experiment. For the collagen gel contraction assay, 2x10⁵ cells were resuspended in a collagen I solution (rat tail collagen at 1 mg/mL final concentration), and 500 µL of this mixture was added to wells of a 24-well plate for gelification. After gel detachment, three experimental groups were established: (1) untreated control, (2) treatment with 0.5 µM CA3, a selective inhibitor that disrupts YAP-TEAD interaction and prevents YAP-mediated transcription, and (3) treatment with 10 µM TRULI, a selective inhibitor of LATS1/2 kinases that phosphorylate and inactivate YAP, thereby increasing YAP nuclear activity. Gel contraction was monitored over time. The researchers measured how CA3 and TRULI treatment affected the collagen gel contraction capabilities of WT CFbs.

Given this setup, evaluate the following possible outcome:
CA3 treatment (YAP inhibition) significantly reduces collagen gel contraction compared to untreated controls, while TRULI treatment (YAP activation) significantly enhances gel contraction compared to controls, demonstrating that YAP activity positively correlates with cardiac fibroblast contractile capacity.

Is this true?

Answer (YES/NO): YES